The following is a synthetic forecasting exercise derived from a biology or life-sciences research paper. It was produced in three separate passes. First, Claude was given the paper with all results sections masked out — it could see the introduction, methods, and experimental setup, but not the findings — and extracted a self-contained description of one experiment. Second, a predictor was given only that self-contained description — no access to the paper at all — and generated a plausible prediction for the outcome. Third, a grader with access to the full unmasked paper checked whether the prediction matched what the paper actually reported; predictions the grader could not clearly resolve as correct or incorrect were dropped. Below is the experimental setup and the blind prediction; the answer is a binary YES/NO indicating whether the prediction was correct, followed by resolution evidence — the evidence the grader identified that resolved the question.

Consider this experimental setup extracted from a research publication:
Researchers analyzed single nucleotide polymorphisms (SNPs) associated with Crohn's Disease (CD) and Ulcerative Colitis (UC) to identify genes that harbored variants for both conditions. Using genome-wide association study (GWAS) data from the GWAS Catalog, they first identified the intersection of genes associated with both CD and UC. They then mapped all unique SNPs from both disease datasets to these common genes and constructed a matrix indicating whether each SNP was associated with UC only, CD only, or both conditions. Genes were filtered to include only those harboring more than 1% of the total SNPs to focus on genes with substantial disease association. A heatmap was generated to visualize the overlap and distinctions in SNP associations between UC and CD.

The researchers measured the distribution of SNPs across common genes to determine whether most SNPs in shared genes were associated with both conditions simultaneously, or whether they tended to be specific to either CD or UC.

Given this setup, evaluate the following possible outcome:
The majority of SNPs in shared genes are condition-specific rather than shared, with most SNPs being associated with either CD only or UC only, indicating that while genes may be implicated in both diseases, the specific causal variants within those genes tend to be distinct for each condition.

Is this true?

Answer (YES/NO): YES